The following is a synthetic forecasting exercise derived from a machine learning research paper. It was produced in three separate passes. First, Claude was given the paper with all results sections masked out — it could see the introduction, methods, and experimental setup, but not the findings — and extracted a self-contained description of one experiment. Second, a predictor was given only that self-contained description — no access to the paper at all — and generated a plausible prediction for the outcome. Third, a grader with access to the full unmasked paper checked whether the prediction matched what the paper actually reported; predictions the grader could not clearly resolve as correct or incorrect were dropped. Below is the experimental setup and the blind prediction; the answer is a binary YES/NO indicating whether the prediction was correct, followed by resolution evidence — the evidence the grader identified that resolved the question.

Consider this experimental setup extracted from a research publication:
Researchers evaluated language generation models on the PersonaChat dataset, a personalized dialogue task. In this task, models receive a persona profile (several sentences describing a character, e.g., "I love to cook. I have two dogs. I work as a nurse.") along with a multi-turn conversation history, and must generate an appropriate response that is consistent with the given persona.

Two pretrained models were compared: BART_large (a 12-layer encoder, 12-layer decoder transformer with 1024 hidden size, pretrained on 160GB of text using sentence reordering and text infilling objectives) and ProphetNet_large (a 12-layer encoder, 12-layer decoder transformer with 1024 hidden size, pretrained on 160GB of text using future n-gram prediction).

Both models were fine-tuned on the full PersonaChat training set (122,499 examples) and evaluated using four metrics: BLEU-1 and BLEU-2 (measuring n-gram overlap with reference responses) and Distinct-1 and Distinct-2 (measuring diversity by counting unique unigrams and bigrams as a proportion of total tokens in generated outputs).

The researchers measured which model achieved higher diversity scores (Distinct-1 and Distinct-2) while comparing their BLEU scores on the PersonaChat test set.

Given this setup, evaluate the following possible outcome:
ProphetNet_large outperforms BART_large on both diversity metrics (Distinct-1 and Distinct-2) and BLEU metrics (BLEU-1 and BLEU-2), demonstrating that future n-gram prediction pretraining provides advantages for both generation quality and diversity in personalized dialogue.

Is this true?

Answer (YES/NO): NO